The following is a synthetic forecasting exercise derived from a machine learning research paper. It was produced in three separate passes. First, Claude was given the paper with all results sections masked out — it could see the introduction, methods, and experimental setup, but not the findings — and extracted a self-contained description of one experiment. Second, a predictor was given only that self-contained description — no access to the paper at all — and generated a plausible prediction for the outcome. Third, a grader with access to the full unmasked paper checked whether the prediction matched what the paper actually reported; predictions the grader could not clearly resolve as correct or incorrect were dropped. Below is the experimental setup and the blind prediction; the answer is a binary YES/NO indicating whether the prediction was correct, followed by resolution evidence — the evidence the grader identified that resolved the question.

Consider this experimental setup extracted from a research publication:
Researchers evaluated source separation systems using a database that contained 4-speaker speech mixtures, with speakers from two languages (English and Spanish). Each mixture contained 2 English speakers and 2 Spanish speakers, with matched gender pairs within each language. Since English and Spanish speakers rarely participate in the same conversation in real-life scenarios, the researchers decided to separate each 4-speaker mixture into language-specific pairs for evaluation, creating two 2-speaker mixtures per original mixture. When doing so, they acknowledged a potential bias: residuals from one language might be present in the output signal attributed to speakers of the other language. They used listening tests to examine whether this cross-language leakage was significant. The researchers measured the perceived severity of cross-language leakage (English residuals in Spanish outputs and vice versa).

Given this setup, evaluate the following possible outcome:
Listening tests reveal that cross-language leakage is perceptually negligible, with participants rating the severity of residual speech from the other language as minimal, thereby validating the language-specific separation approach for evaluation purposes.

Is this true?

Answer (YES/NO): YES